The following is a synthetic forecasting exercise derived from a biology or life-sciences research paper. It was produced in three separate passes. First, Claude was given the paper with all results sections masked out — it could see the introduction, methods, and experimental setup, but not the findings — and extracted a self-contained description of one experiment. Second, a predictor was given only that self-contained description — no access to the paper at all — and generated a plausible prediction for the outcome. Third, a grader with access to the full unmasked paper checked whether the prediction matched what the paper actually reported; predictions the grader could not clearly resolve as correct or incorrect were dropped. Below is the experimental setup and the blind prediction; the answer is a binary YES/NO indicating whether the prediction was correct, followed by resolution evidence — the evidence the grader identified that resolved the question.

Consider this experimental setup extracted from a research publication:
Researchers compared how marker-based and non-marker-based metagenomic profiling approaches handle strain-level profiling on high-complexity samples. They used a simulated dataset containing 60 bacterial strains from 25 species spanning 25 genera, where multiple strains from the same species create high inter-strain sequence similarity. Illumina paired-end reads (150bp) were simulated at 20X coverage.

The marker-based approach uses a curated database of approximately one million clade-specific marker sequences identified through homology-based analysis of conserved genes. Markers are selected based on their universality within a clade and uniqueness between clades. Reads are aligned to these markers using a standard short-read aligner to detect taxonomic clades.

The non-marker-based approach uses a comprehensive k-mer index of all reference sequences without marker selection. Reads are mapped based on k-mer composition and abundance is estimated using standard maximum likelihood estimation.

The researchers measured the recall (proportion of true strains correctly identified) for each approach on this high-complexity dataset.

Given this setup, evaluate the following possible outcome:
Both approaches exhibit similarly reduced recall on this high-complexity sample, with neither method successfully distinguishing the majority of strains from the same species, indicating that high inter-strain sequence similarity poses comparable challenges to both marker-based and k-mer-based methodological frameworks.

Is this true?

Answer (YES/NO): NO